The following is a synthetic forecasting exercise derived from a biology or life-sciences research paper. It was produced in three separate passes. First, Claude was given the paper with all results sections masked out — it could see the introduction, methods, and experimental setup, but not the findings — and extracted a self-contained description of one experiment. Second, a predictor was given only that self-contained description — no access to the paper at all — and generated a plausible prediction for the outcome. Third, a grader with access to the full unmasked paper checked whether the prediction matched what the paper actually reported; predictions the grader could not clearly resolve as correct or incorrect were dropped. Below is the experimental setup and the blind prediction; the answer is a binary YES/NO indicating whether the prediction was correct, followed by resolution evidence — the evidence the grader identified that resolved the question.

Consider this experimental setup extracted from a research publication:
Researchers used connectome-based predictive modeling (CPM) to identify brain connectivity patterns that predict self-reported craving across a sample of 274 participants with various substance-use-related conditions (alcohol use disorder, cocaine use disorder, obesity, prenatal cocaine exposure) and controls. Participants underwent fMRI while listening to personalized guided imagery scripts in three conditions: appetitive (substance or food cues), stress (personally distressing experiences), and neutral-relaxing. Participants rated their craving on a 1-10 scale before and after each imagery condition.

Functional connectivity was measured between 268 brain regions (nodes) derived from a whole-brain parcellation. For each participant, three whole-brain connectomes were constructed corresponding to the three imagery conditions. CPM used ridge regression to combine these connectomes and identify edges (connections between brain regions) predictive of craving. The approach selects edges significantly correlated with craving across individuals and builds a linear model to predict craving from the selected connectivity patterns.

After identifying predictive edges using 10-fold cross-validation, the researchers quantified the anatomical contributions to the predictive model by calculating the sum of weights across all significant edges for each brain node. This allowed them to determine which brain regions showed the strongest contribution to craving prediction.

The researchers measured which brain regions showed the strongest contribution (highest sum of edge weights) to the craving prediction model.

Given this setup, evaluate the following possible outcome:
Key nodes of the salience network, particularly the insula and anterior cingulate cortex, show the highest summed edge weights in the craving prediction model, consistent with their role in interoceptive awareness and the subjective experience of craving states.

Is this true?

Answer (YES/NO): NO